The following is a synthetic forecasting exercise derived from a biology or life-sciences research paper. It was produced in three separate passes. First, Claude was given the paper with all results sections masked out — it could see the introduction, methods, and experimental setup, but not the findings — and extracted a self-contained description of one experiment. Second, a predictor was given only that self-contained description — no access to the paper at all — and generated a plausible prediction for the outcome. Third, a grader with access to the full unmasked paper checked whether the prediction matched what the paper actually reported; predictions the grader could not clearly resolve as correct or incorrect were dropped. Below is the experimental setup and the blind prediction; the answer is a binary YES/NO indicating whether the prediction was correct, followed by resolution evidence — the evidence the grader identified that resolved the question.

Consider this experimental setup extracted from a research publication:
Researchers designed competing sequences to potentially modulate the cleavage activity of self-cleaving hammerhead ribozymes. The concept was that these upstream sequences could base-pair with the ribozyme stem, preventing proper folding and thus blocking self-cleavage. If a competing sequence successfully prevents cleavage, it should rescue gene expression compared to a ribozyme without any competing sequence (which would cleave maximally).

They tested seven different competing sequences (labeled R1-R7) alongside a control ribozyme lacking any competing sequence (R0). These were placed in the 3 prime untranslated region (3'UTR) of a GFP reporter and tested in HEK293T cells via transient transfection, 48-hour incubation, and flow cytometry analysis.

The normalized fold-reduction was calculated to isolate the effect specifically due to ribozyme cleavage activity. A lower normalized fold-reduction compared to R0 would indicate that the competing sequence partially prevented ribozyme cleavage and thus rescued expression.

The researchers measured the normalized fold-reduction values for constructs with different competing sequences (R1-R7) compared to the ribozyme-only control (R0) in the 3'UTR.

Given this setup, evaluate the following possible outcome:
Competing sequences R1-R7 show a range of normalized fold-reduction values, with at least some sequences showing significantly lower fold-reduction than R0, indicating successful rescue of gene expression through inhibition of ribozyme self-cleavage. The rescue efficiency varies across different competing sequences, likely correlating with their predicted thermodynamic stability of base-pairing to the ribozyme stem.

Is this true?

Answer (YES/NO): NO